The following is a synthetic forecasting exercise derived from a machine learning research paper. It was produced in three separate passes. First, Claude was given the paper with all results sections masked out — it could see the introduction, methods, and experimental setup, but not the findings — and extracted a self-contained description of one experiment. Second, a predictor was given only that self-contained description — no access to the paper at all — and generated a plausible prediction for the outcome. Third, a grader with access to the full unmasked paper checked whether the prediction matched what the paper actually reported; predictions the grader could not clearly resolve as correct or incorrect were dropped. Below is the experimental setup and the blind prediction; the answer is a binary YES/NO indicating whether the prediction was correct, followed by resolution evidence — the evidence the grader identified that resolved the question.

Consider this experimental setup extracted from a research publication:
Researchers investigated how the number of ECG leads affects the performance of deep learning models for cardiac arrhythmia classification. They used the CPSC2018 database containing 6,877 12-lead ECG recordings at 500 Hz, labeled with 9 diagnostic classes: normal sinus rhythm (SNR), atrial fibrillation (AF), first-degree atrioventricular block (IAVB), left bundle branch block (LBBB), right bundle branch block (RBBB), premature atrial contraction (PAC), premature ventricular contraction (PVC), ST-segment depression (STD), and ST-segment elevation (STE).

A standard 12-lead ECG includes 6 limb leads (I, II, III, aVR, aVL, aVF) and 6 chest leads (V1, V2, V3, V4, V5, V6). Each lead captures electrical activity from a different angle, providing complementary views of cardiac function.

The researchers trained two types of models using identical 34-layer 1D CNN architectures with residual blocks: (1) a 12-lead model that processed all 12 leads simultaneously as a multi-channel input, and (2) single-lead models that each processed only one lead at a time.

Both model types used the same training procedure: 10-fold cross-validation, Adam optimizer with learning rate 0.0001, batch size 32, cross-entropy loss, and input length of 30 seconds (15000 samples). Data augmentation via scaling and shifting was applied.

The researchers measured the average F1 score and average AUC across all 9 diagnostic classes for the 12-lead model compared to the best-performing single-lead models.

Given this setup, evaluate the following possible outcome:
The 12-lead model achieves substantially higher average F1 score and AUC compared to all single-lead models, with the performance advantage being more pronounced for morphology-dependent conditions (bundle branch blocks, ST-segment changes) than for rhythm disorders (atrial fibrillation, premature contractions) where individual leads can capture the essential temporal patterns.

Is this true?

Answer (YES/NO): NO